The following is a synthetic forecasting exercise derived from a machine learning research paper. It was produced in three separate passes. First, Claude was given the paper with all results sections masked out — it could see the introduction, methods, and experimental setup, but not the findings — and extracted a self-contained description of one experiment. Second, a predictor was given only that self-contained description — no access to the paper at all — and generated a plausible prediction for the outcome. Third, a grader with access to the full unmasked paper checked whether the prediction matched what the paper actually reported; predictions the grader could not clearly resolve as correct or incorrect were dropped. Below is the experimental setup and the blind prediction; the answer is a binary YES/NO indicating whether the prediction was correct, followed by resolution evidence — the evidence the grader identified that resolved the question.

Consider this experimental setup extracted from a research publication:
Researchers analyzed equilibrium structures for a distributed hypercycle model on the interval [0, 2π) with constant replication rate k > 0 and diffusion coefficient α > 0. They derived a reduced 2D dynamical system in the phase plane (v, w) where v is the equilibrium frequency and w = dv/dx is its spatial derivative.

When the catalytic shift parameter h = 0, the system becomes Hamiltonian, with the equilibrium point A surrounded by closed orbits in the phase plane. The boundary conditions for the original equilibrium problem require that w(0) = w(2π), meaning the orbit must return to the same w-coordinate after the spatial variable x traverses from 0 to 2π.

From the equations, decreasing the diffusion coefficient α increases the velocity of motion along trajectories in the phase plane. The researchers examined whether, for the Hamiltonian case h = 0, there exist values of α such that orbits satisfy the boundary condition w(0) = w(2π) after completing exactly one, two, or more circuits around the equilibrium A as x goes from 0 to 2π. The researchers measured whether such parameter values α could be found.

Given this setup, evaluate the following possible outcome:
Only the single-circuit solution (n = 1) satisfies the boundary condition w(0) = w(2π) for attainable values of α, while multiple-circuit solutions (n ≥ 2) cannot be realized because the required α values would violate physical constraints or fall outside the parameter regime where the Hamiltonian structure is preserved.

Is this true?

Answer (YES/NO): NO